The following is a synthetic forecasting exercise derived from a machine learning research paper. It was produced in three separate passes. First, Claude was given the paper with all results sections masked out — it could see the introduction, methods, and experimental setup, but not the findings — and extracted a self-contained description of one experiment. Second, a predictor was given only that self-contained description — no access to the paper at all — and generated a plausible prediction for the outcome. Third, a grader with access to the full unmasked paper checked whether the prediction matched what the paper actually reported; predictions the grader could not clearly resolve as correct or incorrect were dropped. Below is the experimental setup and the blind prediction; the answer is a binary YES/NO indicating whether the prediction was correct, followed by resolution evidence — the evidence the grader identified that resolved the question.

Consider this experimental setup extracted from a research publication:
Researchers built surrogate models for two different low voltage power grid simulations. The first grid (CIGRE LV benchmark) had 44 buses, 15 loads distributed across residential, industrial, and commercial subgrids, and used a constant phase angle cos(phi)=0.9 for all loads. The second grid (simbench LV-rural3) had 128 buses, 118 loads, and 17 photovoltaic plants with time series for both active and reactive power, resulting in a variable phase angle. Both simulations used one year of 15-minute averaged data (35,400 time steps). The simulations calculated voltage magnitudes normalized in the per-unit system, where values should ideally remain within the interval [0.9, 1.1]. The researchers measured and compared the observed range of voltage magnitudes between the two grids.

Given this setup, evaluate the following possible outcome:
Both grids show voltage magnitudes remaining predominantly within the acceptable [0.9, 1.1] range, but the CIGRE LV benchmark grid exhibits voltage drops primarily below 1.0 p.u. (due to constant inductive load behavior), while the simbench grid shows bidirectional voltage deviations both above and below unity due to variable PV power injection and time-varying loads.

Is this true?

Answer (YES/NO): NO